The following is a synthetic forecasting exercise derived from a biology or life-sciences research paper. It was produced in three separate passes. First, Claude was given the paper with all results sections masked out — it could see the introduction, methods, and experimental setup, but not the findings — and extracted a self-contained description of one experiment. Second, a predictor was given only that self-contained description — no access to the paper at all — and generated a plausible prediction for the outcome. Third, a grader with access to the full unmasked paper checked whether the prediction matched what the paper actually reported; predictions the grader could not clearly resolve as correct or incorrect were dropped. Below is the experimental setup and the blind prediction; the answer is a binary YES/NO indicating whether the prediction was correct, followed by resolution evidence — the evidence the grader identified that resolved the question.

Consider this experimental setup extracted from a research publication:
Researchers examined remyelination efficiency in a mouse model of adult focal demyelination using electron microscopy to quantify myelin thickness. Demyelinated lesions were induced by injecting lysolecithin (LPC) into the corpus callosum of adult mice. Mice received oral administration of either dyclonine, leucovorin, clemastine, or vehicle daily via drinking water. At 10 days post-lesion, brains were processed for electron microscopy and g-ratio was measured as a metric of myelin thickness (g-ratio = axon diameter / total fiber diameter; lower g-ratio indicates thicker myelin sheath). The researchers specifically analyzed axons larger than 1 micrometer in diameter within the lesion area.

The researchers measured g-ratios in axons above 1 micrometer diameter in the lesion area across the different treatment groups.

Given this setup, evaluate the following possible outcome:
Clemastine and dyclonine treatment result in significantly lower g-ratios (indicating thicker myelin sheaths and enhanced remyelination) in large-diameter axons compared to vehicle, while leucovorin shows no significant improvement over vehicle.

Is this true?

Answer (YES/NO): NO